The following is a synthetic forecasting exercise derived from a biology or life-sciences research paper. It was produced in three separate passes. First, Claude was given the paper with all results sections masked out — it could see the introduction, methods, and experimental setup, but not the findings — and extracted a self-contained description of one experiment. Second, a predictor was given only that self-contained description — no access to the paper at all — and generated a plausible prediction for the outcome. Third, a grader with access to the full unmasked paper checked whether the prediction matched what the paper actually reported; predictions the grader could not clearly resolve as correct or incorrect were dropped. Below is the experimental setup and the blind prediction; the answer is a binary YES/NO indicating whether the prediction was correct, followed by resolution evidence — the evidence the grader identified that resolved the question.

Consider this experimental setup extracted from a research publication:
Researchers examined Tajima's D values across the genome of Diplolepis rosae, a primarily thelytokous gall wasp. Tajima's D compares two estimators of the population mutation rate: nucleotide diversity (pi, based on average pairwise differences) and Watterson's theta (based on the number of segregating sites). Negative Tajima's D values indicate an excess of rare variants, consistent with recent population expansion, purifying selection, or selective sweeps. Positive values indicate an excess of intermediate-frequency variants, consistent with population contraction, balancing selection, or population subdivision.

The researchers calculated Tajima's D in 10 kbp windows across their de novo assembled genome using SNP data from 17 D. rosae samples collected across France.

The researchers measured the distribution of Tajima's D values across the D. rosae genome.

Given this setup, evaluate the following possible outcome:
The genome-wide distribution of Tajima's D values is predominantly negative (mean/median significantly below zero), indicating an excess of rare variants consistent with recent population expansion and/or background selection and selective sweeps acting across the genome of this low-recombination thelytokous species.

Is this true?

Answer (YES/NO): NO